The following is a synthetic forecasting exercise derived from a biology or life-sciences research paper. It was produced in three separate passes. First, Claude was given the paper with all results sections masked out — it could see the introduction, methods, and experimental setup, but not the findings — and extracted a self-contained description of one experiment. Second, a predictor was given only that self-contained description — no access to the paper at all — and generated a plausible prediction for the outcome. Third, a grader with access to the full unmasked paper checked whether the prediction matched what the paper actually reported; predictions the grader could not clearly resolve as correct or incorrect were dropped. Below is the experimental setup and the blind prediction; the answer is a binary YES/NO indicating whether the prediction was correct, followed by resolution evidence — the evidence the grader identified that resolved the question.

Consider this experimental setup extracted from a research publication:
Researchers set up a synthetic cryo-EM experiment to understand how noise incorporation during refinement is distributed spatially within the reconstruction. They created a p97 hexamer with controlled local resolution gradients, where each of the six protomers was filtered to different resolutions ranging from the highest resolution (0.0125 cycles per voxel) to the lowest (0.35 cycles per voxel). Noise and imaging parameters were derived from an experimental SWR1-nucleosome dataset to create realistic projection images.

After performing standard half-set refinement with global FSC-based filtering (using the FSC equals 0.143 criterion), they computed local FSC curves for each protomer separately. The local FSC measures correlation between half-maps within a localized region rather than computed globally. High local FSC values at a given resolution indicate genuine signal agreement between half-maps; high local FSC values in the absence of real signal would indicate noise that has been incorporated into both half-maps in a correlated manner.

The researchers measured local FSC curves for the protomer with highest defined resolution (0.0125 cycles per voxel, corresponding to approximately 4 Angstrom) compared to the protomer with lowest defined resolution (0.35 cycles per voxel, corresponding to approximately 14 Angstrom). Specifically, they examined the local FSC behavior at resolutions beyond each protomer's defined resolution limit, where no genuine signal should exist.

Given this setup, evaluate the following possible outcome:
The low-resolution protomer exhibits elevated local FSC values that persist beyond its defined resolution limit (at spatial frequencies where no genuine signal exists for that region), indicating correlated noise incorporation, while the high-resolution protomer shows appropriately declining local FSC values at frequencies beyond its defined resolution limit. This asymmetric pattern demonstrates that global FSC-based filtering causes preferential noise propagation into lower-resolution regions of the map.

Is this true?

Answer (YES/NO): YES